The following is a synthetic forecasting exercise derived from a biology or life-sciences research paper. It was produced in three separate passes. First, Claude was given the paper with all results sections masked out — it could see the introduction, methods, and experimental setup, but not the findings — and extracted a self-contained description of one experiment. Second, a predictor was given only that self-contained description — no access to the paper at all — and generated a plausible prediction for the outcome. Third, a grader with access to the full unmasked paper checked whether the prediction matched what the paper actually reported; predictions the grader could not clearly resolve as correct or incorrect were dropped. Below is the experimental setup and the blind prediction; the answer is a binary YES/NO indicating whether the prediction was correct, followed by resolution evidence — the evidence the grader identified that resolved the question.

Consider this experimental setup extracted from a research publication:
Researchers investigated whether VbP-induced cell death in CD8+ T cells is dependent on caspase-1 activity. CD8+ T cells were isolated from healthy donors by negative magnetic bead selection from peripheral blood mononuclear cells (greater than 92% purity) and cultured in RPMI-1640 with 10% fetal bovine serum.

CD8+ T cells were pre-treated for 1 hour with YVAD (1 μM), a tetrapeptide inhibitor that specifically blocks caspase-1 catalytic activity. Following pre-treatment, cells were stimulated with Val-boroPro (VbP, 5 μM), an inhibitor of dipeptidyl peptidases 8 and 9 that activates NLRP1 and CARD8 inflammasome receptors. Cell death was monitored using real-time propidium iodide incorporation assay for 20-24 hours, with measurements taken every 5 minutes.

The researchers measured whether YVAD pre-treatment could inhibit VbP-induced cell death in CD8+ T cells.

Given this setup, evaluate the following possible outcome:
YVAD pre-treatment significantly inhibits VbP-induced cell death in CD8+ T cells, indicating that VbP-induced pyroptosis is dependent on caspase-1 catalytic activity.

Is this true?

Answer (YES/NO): YES